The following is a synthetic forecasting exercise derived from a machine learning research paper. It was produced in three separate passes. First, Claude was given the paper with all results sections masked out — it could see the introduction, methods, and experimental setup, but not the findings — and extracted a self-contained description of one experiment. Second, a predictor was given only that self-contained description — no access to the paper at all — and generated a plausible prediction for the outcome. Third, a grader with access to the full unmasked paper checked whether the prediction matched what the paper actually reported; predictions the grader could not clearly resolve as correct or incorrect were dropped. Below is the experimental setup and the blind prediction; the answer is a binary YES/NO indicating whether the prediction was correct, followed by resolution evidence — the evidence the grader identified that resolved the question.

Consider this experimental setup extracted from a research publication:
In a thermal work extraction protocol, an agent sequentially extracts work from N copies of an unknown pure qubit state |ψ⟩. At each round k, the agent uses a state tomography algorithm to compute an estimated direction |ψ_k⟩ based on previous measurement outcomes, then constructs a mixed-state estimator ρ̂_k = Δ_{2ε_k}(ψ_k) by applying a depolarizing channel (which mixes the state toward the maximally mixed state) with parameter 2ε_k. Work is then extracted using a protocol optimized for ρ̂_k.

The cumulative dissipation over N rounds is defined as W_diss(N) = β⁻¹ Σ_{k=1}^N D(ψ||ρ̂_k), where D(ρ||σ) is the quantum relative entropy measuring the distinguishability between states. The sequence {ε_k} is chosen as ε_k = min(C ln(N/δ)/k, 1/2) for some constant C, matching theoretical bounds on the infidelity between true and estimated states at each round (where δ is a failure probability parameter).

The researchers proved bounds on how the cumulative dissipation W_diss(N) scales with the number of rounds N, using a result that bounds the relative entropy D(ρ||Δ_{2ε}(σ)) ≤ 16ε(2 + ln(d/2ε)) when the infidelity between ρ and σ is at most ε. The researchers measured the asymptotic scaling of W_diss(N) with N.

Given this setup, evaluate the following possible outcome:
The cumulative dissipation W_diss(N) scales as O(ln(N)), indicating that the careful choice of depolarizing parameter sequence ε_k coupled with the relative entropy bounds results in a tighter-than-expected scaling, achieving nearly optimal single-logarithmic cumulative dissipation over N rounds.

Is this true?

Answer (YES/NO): NO